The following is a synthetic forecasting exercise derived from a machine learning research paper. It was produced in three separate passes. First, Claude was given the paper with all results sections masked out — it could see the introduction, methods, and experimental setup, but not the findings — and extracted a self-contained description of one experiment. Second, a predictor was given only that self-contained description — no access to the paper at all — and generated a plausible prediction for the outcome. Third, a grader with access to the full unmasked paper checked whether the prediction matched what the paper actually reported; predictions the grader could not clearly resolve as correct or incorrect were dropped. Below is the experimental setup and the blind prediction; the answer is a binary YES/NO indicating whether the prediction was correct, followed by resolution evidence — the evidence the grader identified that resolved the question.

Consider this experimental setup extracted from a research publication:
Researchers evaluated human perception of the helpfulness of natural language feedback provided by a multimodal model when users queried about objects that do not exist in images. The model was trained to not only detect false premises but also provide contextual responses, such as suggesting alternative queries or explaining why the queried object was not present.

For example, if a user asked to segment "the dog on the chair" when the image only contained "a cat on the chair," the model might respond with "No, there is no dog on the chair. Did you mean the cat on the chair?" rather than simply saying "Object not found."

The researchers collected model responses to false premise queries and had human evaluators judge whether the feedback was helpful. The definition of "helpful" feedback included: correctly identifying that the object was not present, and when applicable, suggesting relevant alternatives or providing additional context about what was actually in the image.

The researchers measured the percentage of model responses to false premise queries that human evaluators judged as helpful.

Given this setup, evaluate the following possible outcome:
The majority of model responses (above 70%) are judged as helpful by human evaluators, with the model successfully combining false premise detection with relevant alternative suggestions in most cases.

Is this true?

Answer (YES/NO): NO